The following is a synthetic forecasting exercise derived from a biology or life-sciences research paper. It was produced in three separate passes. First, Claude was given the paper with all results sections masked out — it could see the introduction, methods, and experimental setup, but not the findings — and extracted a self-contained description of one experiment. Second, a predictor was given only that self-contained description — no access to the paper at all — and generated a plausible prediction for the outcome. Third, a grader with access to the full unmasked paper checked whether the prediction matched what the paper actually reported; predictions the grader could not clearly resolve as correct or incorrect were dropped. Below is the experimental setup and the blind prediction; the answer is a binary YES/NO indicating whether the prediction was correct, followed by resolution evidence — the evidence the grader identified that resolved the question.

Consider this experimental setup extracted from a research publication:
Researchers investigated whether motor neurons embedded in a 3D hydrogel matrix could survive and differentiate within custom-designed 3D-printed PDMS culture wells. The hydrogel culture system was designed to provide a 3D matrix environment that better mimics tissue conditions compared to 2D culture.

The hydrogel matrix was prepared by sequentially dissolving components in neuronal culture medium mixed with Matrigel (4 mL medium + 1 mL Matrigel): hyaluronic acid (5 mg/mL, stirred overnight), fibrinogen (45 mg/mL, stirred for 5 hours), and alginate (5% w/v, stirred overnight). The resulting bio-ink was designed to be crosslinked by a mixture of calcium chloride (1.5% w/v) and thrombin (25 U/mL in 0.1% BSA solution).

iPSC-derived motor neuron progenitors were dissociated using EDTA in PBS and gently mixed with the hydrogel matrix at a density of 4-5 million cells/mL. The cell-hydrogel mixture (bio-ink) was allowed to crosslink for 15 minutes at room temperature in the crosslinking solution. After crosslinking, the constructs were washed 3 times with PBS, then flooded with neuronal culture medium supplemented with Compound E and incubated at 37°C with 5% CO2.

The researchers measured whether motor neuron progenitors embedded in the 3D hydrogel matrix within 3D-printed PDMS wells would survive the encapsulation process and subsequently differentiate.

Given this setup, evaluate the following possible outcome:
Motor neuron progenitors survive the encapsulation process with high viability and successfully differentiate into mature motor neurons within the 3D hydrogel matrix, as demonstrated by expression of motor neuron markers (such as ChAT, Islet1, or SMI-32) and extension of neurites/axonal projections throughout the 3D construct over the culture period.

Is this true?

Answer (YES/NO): NO